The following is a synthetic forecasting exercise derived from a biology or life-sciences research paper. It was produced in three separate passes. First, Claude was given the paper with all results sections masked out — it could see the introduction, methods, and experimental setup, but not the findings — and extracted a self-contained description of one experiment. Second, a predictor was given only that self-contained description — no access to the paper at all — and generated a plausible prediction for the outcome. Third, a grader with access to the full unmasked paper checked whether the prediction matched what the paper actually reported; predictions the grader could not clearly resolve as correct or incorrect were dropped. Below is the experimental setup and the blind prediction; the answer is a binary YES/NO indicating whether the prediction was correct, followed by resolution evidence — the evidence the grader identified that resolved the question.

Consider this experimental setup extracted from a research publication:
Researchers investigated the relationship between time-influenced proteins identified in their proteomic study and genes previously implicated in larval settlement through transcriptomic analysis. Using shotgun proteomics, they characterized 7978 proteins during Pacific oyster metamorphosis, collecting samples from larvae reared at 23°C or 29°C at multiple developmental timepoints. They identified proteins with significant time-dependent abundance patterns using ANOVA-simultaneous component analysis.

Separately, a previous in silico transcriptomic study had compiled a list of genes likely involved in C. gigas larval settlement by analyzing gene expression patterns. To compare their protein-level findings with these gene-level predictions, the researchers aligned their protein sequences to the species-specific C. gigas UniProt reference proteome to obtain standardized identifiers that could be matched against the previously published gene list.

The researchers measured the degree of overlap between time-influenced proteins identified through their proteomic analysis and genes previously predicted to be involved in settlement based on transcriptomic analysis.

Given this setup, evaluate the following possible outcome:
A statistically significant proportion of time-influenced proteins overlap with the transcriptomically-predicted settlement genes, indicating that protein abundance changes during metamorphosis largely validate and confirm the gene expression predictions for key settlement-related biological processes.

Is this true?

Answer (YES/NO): NO